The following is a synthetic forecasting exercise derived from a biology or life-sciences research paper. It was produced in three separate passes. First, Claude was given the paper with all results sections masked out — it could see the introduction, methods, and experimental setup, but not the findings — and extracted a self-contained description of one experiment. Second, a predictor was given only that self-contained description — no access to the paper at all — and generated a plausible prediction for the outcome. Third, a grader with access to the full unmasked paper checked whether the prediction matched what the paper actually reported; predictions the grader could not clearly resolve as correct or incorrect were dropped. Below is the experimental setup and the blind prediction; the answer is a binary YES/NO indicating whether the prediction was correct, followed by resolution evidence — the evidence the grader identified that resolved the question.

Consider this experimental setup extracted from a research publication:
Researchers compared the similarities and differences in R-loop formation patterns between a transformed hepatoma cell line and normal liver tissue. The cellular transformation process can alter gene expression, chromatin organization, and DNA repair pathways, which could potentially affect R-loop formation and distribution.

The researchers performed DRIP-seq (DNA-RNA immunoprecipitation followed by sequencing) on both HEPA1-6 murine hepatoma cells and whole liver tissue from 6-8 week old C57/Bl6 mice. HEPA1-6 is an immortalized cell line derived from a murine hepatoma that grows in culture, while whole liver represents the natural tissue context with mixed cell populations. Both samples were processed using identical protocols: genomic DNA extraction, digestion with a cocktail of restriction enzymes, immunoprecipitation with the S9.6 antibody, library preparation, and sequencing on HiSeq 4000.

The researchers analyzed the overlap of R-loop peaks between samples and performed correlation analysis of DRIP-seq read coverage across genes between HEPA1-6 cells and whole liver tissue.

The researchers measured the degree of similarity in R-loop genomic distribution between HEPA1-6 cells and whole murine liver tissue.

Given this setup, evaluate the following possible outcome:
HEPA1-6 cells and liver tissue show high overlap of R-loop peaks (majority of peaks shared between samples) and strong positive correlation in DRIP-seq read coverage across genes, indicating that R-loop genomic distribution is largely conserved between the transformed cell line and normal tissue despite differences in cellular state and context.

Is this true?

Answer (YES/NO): YES